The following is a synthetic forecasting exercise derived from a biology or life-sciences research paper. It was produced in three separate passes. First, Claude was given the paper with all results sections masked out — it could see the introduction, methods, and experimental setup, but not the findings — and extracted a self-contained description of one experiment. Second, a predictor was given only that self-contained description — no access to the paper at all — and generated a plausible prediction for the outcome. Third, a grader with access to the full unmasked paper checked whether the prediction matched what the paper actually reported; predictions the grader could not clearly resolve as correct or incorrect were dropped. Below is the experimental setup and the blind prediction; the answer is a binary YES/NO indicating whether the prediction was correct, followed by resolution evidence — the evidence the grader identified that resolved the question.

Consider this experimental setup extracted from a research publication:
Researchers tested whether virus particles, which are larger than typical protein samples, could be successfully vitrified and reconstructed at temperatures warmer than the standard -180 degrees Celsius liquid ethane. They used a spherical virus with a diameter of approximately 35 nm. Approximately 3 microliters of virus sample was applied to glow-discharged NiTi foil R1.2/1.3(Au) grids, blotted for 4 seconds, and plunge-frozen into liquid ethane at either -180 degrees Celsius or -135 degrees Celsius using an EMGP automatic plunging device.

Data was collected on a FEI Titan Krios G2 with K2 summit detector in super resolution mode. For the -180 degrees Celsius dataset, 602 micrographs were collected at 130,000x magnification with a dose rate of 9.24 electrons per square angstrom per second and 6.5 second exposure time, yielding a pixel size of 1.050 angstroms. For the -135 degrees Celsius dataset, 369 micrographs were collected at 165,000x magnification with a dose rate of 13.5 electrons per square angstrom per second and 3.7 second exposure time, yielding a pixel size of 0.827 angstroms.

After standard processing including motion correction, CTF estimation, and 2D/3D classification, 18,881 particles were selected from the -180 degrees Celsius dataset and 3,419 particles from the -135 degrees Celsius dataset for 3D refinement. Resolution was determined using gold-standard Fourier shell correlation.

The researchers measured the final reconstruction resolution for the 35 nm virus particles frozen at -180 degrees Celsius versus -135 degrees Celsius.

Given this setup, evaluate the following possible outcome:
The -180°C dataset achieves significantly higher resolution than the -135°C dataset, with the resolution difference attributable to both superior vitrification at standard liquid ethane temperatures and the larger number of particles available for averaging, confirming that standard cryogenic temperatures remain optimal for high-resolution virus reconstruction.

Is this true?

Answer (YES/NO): NO